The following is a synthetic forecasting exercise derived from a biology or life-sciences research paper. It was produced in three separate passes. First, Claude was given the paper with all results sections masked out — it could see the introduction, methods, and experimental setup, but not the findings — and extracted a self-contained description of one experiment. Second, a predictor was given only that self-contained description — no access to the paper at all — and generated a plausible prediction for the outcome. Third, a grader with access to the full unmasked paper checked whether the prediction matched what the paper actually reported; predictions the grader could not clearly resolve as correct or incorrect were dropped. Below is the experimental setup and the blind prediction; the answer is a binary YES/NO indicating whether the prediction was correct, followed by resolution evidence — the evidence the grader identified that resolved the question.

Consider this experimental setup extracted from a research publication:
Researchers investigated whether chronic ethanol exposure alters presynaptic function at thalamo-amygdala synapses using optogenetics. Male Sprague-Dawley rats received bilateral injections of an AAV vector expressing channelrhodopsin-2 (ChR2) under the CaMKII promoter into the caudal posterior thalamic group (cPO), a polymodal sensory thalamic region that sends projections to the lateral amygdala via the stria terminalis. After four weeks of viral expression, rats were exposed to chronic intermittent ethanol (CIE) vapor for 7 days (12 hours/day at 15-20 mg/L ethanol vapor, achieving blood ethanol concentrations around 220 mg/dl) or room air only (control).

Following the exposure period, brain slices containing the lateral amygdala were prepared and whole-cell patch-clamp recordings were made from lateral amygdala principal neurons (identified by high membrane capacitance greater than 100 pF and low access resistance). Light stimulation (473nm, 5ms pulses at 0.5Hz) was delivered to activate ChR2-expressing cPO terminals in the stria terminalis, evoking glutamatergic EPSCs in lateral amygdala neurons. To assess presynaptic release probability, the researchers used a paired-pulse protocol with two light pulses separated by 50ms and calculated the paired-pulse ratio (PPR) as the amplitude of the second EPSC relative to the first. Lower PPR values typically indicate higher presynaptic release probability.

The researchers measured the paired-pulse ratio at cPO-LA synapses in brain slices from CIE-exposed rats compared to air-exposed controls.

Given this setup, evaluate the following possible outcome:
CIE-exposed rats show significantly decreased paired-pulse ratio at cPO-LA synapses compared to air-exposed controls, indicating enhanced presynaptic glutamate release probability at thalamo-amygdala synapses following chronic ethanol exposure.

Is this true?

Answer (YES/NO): YES